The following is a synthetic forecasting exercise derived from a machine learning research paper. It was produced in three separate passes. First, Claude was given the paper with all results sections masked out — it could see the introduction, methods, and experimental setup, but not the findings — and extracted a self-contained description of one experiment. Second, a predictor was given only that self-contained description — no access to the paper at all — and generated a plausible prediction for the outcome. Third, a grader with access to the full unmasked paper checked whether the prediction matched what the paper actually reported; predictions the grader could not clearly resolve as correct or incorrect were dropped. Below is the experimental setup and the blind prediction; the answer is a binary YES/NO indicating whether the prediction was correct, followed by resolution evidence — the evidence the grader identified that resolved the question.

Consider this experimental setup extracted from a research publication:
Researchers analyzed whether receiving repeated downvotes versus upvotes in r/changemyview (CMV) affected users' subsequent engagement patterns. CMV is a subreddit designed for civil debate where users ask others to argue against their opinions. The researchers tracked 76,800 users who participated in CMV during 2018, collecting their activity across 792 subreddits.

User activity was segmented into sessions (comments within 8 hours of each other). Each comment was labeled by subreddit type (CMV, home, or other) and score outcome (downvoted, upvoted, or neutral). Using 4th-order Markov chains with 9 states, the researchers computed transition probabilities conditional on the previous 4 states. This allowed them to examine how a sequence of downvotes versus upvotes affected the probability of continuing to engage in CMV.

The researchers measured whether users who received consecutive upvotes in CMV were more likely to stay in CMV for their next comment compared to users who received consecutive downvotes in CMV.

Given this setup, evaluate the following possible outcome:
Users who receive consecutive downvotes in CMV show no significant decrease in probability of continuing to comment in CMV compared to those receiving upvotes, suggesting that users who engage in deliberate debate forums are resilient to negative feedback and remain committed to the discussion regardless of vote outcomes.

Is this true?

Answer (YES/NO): YES